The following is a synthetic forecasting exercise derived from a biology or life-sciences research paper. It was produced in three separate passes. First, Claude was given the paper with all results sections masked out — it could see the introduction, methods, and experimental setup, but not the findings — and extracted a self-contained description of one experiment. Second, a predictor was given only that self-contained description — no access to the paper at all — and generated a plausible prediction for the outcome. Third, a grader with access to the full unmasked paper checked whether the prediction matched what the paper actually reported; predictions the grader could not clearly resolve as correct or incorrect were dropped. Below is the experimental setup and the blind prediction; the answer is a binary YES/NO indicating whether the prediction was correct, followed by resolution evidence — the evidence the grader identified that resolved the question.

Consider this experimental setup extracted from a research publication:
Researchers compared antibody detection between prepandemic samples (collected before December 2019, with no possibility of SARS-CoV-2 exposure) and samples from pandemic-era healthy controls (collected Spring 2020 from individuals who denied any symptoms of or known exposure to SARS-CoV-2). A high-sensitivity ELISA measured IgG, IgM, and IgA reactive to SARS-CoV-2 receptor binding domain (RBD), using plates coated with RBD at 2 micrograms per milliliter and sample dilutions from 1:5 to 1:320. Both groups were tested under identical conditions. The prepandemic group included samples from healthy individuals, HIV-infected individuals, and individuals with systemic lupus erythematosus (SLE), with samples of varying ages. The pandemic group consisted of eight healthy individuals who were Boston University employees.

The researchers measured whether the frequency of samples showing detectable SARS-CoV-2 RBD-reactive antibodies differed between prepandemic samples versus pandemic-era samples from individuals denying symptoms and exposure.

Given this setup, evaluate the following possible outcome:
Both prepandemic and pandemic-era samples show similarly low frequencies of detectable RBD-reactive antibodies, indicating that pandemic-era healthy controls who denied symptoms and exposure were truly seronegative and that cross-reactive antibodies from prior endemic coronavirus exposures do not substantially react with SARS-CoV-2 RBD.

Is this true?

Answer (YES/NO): NO